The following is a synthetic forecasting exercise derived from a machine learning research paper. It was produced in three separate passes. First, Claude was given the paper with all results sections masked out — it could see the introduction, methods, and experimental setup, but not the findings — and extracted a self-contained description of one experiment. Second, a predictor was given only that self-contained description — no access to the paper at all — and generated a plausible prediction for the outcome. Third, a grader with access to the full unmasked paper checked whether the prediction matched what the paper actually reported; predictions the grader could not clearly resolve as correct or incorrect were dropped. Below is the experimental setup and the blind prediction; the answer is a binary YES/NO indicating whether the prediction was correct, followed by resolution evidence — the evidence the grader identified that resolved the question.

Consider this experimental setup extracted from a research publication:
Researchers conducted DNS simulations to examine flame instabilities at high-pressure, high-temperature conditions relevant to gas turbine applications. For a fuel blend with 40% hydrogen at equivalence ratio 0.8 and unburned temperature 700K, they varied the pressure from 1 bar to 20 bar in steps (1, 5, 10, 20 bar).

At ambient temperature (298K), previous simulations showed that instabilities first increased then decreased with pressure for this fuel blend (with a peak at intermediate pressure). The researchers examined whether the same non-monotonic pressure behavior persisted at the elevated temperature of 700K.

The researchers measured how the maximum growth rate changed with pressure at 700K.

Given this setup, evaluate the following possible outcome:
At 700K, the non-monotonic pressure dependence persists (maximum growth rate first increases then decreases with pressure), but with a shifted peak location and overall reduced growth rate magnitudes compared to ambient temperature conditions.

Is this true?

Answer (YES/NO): NO